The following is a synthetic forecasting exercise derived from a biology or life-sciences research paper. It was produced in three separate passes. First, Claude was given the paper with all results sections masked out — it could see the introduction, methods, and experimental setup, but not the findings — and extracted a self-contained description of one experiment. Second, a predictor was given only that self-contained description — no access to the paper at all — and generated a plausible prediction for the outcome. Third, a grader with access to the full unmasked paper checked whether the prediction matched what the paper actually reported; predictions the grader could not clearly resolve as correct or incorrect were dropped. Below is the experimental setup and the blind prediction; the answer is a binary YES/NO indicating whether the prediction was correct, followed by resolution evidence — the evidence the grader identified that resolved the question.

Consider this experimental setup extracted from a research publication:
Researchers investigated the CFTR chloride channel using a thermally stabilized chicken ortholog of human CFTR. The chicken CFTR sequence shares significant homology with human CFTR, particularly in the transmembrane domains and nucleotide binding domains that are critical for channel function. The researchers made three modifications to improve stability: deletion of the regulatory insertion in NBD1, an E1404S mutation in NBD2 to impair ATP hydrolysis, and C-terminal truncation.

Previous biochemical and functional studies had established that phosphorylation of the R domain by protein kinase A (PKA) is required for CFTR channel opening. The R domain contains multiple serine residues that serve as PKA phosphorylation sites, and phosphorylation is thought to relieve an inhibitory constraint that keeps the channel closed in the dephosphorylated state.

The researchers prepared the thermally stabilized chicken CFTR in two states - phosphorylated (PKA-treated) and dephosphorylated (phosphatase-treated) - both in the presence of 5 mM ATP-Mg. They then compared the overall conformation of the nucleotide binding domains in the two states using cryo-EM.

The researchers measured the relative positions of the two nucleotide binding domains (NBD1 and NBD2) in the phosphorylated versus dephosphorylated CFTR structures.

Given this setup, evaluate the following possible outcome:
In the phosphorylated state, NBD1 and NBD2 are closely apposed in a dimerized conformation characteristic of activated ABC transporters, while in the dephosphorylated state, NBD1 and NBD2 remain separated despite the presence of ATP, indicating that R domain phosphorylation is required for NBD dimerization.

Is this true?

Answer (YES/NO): NO